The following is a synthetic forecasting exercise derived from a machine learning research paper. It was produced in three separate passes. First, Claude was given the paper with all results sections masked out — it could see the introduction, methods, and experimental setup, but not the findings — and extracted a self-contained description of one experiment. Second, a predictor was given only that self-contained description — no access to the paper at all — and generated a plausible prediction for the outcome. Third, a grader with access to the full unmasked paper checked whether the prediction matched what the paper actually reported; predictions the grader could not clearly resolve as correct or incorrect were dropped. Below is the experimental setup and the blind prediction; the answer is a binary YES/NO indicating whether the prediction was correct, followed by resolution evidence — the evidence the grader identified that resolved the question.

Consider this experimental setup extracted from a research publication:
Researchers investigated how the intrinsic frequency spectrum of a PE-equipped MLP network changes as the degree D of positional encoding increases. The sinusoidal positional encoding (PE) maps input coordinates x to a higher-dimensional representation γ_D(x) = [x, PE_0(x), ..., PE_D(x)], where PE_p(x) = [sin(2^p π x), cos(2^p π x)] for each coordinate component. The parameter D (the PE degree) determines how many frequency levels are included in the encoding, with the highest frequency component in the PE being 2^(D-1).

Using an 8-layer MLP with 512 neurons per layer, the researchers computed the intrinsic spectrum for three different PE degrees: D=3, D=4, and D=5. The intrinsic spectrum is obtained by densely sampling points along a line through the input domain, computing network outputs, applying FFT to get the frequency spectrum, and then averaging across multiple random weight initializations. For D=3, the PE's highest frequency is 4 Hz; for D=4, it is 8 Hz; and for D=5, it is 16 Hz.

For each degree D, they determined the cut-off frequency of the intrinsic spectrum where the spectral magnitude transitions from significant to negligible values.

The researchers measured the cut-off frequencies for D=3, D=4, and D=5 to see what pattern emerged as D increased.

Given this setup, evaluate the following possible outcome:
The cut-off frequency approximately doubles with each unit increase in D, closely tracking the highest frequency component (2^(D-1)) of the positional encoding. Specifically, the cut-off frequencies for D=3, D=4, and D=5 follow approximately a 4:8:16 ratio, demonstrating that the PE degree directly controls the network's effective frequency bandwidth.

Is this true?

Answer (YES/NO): NO